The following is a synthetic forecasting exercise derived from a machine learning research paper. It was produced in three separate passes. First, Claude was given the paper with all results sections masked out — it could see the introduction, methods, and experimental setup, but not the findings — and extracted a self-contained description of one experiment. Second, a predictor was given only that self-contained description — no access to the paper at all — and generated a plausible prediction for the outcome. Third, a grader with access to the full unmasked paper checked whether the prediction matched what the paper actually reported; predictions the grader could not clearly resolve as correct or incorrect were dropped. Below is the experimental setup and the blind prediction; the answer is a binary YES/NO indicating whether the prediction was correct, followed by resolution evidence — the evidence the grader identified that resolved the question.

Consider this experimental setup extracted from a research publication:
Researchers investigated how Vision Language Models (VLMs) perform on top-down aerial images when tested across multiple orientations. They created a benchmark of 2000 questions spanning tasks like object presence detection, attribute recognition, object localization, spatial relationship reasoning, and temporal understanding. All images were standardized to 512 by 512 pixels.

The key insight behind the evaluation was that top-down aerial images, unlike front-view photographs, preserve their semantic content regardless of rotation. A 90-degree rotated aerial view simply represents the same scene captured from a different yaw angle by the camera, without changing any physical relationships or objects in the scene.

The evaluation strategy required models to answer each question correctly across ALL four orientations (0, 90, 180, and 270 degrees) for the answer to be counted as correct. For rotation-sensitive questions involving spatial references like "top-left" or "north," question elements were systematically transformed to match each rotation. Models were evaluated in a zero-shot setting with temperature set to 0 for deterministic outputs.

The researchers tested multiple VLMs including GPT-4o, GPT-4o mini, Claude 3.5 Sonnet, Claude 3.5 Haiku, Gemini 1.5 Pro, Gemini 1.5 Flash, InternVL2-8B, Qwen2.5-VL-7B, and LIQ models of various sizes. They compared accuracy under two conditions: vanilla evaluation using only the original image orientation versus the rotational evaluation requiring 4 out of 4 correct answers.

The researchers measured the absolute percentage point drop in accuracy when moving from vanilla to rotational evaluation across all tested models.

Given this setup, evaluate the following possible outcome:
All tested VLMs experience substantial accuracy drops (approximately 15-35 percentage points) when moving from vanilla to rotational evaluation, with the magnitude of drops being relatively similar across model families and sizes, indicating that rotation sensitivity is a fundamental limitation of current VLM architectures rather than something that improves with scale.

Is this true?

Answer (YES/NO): NO